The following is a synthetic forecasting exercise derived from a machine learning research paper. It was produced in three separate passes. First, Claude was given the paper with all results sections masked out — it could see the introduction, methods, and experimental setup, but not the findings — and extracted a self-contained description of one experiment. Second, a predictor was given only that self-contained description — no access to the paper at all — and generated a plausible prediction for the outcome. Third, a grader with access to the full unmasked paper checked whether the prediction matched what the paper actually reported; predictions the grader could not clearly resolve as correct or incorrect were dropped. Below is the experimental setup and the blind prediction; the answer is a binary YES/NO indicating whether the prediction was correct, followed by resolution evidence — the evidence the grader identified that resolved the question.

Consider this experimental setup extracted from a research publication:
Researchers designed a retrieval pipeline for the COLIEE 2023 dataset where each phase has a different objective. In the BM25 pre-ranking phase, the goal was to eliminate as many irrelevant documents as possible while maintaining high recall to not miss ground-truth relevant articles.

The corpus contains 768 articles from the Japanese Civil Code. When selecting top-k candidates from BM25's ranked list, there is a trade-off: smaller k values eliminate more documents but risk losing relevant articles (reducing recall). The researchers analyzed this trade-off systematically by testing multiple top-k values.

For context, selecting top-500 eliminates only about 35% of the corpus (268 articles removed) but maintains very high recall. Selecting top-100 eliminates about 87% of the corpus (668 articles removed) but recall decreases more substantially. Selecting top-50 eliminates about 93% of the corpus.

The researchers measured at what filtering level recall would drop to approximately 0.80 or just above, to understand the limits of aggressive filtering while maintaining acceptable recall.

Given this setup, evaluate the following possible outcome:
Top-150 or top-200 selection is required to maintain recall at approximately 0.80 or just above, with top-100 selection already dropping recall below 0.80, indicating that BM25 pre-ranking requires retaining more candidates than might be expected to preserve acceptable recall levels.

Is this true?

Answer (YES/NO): NO